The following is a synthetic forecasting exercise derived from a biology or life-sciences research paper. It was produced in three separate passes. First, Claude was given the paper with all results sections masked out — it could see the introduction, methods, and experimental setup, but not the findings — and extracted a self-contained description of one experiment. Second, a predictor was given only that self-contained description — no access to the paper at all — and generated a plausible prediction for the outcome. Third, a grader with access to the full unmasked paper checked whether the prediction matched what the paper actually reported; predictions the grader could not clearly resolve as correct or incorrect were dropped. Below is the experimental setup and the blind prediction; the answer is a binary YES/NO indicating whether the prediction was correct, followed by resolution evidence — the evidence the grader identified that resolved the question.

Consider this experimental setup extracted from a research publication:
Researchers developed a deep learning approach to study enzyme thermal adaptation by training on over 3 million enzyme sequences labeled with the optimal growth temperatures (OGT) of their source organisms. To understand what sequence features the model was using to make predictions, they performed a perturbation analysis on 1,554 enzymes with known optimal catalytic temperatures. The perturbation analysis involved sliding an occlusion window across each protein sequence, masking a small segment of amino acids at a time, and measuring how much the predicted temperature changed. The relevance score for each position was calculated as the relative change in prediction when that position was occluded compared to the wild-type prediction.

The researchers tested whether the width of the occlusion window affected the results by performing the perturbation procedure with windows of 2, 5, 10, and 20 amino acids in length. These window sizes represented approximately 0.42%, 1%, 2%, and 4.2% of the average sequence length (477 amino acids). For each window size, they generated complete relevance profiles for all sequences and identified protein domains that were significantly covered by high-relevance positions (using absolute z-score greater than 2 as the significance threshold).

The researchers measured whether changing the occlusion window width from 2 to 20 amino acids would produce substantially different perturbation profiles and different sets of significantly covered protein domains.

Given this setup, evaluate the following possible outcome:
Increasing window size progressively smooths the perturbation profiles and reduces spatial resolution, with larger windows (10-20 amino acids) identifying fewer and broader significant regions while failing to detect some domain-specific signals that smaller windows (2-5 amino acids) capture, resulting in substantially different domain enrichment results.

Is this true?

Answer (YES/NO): NO